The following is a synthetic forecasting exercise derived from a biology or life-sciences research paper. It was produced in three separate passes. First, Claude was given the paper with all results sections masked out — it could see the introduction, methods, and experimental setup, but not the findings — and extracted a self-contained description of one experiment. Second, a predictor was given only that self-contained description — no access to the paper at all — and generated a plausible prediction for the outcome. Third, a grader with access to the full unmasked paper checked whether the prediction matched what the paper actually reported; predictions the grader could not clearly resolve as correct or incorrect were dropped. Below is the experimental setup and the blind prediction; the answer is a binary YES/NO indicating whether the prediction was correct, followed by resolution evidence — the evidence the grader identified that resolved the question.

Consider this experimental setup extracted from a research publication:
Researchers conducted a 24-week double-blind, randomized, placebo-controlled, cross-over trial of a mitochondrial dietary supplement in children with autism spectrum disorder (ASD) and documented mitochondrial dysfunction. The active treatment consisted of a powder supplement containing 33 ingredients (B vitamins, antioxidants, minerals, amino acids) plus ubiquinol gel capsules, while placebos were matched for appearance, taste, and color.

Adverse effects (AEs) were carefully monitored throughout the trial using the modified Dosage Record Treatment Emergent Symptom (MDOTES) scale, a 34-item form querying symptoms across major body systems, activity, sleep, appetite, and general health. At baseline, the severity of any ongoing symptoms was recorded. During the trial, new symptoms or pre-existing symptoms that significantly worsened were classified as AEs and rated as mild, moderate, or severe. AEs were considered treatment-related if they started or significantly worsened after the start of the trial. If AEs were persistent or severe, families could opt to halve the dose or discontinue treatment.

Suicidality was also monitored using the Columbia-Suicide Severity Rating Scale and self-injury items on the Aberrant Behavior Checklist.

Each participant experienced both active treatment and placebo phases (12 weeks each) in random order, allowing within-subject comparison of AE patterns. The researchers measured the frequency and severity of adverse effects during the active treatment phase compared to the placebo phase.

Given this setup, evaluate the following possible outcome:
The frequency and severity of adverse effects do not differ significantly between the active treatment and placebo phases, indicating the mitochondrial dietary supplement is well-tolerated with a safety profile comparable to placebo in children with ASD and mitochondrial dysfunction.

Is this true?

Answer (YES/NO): NO